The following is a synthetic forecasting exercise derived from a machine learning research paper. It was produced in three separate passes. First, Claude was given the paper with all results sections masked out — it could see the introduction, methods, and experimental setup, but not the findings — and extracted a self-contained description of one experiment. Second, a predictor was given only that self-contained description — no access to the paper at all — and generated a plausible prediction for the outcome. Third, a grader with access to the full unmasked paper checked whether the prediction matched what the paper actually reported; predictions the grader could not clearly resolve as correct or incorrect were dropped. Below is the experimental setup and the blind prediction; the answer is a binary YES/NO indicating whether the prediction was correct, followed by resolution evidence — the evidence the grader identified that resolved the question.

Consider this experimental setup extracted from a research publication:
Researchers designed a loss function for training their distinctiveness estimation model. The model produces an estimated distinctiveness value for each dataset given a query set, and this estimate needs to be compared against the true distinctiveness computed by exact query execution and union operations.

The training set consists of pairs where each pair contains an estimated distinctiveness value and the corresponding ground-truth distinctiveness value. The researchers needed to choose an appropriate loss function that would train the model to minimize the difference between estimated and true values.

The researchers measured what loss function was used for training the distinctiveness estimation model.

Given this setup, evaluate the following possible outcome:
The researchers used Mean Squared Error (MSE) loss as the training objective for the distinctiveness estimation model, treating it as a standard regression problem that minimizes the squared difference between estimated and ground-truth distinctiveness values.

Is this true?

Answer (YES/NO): YES